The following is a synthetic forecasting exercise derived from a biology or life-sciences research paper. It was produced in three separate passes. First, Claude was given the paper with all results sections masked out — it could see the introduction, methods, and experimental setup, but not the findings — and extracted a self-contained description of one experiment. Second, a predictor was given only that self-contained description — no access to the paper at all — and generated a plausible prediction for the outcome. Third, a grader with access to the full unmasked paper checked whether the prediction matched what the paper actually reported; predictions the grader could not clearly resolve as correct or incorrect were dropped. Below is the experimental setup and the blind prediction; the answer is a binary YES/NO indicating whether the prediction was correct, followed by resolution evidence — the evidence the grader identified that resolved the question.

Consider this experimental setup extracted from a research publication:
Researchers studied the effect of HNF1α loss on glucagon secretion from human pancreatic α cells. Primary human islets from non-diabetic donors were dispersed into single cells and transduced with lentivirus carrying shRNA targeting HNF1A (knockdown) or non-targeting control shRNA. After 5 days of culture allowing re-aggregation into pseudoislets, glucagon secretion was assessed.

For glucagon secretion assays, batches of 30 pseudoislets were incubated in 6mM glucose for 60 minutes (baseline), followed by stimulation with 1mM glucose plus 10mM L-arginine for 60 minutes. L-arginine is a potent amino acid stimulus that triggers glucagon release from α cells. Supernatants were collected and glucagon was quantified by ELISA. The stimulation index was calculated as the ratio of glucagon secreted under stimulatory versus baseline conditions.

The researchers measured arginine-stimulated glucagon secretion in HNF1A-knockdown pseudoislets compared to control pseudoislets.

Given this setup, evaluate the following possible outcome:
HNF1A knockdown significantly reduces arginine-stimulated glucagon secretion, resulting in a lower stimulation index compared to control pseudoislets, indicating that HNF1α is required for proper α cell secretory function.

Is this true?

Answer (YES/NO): YES